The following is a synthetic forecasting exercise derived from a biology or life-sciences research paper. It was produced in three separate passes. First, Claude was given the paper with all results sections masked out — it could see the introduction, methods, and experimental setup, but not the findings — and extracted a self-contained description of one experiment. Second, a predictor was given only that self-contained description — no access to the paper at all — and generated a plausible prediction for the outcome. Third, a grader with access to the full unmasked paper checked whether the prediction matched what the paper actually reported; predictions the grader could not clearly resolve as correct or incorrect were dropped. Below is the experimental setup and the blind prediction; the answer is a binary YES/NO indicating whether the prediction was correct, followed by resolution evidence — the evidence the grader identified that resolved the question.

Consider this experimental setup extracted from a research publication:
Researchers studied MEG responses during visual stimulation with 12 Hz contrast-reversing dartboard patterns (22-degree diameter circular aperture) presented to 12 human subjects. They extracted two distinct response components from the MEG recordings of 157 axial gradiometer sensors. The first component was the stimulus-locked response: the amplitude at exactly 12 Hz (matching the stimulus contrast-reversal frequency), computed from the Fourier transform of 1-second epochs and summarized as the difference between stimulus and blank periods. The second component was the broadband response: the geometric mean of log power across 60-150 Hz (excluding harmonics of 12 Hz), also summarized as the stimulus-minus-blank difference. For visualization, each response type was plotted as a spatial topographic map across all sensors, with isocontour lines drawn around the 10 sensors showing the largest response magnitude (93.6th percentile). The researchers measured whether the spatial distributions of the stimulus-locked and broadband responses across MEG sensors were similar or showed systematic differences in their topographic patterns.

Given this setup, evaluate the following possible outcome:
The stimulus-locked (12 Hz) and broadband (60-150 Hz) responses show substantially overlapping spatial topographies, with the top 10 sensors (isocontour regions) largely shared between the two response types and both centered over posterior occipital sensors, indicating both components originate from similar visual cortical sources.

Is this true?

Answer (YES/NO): NO